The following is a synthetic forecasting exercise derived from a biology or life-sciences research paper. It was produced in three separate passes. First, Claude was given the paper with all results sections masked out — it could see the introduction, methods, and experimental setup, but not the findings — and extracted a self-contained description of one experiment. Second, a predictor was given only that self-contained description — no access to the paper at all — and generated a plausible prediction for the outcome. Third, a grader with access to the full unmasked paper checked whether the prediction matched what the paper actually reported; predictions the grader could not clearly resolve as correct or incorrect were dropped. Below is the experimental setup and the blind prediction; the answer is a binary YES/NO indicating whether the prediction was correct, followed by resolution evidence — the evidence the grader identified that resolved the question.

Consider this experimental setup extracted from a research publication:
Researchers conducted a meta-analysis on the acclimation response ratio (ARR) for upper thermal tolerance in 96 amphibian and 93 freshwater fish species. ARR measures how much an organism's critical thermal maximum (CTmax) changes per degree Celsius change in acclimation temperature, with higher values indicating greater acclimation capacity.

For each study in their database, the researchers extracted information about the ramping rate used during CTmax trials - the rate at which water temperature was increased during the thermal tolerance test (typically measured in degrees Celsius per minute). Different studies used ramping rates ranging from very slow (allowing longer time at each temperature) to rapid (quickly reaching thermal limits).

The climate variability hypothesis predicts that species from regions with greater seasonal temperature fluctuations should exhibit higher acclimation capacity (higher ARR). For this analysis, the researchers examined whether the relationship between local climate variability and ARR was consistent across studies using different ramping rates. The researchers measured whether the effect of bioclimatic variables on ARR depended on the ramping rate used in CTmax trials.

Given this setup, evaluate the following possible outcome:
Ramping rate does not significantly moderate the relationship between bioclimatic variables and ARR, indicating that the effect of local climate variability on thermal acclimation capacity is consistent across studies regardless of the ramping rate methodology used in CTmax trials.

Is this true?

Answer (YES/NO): NO